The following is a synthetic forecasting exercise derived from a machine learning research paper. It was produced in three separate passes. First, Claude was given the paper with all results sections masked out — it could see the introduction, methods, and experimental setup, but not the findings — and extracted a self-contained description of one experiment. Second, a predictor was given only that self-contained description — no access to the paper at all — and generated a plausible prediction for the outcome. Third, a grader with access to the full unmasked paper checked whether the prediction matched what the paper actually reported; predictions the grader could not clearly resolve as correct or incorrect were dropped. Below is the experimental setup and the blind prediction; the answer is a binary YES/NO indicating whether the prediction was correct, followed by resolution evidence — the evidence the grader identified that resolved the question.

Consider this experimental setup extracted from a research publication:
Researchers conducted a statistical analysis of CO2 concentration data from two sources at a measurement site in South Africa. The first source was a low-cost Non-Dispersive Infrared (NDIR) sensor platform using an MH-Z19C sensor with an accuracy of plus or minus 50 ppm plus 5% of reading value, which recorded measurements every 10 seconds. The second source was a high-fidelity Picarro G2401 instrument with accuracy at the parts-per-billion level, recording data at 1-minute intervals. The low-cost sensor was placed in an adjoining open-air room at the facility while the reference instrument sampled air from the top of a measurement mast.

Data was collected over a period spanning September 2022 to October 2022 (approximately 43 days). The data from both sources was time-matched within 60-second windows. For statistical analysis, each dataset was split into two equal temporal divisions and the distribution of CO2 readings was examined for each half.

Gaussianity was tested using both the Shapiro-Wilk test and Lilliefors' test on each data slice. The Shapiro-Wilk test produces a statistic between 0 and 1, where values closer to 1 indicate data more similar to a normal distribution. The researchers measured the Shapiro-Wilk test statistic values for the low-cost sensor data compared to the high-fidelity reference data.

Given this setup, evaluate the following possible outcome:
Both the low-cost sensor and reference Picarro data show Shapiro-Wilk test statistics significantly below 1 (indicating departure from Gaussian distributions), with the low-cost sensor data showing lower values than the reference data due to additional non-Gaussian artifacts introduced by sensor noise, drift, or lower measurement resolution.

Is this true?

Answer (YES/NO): YES